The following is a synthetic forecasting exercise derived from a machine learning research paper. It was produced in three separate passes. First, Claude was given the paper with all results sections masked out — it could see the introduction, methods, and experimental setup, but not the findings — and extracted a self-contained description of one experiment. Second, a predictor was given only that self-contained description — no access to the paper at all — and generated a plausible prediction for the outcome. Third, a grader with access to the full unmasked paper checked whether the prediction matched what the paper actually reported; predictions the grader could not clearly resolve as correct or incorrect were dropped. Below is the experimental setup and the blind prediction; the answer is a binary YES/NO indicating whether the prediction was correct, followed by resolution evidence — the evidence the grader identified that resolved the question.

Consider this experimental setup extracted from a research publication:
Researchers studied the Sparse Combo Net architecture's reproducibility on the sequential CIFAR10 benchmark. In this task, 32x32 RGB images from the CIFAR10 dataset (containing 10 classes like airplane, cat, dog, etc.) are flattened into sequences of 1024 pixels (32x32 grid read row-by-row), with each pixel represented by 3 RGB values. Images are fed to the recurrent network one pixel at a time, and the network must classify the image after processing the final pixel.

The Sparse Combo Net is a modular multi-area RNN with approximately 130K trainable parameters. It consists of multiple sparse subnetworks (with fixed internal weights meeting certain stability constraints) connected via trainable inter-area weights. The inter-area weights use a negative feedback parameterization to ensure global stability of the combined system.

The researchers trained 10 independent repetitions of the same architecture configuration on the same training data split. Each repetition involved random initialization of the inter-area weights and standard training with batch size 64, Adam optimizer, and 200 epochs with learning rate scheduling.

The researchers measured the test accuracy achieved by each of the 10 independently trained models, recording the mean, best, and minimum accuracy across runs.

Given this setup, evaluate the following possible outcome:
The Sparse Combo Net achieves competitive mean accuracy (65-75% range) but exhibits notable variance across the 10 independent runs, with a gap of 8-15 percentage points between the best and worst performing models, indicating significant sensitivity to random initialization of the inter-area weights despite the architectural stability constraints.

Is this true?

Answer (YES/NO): NO